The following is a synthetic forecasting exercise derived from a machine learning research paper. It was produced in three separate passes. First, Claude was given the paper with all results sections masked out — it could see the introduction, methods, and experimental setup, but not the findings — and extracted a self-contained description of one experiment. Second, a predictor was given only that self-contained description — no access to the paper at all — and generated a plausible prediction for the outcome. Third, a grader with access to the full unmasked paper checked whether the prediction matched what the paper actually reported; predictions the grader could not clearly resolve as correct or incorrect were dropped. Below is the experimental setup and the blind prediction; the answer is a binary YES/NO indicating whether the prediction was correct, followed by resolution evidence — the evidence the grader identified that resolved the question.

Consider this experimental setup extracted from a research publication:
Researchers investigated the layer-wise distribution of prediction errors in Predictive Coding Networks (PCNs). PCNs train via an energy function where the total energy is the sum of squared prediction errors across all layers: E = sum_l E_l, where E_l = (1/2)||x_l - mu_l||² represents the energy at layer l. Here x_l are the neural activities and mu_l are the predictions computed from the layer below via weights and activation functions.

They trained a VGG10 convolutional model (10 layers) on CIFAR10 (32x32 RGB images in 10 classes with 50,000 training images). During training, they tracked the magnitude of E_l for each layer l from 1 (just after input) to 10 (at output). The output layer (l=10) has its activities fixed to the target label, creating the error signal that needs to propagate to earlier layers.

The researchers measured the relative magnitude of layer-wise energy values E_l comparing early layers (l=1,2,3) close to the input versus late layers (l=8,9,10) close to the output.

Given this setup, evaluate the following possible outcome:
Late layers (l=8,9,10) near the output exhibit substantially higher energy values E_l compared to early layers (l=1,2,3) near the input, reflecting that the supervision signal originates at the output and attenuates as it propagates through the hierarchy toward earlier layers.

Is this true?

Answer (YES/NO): YES